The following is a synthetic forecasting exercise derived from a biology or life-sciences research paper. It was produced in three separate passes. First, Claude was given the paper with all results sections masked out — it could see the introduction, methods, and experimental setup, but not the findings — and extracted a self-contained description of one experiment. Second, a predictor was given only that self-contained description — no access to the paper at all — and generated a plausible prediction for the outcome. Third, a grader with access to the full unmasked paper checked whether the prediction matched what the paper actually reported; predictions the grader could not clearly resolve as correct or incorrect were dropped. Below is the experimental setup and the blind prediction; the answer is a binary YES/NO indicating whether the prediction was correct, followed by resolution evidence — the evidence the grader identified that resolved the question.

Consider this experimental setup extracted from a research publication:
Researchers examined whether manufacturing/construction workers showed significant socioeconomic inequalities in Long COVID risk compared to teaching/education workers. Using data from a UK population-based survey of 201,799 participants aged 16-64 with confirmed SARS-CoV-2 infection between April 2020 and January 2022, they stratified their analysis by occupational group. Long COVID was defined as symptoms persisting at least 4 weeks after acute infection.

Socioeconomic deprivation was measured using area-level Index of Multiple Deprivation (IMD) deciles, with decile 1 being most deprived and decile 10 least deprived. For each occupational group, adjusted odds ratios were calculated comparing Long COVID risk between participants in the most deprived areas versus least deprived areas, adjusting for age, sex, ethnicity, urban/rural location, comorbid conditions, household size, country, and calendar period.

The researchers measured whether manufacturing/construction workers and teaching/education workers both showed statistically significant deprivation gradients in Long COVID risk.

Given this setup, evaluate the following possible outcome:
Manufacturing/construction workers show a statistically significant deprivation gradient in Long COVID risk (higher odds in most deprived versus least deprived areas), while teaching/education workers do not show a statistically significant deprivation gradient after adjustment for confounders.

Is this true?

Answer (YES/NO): NO